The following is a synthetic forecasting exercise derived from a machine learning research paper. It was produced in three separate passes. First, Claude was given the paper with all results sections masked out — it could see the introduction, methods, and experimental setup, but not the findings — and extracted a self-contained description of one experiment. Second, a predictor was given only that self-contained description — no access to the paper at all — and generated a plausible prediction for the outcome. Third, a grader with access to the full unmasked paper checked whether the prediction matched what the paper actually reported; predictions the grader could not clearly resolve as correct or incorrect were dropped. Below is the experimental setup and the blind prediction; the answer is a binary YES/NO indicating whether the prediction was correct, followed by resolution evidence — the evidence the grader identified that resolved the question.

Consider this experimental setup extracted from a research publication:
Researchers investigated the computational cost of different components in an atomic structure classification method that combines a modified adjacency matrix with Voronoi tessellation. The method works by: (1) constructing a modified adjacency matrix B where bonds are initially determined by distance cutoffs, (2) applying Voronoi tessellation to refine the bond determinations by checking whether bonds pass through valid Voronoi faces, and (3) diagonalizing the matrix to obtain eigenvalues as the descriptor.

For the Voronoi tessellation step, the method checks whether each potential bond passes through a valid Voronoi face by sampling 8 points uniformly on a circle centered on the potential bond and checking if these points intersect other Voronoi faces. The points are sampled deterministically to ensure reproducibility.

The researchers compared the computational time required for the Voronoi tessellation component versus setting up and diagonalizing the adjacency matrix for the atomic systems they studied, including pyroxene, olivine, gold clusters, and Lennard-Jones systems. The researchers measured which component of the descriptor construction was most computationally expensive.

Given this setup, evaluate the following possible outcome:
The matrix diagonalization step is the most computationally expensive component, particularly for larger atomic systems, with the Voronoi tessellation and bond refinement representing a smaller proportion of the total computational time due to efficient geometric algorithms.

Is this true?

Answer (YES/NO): NO